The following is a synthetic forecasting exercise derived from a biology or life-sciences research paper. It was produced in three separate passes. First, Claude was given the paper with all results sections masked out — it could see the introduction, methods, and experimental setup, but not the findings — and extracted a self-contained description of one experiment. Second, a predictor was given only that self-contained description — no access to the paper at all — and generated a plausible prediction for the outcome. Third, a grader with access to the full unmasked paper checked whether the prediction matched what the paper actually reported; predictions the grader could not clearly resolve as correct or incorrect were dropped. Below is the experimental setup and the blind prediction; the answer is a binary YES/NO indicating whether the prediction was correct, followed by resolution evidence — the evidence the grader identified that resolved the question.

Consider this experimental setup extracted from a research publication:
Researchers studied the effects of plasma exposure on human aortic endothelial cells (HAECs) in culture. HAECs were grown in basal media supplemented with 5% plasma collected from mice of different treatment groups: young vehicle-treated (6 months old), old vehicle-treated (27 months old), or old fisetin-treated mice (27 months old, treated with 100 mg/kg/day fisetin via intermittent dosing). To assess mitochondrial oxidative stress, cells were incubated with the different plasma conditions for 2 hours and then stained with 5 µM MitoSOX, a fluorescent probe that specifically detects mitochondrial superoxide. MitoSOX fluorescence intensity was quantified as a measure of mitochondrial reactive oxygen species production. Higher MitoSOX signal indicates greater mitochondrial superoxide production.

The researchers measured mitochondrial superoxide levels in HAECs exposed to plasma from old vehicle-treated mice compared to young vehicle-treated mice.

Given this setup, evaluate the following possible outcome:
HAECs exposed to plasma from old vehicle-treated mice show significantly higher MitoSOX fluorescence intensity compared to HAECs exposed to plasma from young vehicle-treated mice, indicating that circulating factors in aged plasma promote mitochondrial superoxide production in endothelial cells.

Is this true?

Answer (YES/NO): YES